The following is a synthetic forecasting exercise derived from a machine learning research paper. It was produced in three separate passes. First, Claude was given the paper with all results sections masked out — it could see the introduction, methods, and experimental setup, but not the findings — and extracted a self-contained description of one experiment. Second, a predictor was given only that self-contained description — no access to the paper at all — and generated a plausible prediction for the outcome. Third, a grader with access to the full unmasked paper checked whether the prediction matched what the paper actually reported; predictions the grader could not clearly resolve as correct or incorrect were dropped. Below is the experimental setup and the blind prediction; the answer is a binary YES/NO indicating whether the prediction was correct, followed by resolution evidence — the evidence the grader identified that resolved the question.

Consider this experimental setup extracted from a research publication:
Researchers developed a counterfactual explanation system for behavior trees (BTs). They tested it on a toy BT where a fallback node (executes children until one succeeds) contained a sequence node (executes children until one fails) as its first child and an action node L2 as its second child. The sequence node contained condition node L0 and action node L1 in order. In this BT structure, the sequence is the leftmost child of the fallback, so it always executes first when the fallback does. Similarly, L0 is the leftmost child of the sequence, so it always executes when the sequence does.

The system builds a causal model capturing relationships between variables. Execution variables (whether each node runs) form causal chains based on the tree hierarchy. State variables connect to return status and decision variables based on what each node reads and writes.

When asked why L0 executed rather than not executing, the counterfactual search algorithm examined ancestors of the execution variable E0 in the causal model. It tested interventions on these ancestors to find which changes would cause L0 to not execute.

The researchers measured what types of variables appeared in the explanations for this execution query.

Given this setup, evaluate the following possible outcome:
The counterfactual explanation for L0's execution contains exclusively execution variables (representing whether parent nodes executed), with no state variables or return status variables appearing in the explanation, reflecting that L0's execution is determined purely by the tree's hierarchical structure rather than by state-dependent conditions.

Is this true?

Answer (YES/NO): YES